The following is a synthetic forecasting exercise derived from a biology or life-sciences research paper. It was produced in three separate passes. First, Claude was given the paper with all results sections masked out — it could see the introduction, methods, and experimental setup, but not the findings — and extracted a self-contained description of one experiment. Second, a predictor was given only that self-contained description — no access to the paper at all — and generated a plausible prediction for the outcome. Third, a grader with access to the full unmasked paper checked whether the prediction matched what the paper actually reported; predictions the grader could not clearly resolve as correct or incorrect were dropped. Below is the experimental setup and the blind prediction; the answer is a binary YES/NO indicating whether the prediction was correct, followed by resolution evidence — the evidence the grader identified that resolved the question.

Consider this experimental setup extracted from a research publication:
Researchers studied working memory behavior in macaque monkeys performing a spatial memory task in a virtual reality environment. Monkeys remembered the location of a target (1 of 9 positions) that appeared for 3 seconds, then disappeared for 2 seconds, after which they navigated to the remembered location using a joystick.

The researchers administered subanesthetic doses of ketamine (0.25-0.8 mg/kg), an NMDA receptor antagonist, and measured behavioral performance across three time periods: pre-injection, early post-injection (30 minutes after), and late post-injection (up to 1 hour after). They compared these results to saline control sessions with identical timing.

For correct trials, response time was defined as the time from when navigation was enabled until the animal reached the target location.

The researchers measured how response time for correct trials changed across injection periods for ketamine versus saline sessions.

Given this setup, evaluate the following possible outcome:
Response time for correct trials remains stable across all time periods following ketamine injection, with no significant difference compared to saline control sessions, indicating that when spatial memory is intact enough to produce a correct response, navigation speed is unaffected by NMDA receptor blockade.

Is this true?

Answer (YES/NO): NO